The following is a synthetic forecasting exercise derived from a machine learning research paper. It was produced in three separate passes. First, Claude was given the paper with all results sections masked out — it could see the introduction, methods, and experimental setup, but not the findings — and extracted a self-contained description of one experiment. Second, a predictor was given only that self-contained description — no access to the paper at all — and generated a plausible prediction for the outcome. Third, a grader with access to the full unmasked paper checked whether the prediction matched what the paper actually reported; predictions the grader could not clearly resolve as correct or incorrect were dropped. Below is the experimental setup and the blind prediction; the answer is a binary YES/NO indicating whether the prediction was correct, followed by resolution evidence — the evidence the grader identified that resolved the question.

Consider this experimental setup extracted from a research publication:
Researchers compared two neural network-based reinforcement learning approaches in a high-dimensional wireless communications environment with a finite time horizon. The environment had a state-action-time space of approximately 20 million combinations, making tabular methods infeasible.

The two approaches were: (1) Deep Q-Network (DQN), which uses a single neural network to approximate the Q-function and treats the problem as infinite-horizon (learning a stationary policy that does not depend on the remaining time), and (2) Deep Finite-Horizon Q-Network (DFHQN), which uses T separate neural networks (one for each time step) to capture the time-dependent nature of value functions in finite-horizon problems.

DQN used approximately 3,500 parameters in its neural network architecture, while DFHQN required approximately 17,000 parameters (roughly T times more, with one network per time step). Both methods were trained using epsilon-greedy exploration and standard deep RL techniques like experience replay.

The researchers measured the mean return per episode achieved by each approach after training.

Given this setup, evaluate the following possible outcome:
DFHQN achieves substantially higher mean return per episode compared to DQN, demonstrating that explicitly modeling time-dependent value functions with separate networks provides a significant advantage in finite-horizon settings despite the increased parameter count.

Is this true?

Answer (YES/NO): YES